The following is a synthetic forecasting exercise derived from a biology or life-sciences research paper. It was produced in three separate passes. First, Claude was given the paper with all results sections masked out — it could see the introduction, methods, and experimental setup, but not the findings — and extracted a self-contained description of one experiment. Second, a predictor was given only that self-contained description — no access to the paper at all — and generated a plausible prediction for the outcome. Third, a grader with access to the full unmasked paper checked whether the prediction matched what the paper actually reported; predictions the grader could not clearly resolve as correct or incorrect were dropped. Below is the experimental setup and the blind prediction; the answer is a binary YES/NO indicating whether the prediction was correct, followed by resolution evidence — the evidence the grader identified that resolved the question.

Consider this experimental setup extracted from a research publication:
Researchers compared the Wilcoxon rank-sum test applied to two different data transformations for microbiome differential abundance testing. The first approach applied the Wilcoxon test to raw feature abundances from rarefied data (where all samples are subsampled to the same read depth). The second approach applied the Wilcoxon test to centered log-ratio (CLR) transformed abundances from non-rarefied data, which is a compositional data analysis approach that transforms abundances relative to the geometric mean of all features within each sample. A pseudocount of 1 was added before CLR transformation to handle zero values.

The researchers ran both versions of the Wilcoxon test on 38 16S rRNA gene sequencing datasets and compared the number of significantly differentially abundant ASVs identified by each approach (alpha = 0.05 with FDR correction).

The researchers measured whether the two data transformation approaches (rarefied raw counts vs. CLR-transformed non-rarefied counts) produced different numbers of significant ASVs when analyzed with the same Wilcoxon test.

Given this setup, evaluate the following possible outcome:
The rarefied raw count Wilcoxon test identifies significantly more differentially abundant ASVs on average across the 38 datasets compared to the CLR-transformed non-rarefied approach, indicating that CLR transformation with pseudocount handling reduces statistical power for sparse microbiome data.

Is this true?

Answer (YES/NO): NO